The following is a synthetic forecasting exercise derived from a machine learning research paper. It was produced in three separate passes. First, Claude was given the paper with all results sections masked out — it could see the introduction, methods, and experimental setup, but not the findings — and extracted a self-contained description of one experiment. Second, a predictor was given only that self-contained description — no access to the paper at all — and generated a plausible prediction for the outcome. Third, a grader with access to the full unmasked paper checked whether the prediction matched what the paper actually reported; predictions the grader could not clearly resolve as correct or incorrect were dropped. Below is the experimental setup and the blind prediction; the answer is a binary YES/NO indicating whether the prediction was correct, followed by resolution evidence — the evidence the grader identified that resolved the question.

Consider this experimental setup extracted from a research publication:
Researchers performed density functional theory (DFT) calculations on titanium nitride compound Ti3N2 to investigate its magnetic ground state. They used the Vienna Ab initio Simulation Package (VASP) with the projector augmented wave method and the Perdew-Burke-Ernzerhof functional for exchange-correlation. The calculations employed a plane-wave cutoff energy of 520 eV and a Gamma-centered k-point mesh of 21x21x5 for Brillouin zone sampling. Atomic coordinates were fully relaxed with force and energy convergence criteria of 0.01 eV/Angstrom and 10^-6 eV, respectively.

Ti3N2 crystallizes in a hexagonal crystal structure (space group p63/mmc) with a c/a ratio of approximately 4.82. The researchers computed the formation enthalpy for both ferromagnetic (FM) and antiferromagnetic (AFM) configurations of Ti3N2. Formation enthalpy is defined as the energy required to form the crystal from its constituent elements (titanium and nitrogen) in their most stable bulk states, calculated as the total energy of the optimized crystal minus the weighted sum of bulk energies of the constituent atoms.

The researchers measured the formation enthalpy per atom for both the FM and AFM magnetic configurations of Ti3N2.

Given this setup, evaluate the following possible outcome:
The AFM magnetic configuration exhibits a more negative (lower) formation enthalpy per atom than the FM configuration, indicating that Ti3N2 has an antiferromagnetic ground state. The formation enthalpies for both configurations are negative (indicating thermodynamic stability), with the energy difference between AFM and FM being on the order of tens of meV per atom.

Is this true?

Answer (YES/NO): NO